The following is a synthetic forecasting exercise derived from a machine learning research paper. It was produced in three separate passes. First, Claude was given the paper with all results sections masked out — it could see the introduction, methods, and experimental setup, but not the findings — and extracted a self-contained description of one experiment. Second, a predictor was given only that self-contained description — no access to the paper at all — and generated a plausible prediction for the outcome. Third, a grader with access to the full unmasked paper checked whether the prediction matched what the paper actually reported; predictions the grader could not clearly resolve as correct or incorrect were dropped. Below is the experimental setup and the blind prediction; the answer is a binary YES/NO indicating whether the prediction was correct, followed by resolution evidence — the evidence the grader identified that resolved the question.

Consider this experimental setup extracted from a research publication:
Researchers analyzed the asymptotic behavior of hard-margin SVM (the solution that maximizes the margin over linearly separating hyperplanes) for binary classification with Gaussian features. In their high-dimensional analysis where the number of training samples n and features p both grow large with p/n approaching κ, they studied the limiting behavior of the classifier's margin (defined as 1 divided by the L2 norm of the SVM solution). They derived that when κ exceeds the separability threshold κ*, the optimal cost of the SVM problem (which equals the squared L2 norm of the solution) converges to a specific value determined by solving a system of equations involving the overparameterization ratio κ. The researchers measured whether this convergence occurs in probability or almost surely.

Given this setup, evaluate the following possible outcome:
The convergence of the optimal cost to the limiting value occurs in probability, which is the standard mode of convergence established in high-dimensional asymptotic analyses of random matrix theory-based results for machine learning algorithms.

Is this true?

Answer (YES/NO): NO